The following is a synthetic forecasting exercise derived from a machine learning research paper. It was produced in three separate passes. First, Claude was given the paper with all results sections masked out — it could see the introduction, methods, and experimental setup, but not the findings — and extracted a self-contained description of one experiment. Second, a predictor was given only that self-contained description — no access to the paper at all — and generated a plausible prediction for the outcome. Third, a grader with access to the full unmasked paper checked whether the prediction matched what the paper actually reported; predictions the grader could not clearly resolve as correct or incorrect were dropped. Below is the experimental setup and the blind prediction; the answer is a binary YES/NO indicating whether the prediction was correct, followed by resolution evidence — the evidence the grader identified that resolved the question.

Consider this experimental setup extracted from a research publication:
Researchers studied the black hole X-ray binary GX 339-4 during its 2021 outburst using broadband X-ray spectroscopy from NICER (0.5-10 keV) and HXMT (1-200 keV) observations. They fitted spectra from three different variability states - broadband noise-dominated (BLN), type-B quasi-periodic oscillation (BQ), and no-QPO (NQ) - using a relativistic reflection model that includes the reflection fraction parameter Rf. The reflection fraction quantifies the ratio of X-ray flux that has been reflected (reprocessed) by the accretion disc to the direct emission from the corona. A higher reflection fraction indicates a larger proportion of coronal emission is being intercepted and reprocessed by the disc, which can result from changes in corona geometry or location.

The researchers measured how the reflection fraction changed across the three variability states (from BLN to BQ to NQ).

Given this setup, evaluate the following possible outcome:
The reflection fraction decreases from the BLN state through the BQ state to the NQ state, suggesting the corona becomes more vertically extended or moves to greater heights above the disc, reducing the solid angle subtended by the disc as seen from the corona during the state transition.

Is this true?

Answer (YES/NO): NO